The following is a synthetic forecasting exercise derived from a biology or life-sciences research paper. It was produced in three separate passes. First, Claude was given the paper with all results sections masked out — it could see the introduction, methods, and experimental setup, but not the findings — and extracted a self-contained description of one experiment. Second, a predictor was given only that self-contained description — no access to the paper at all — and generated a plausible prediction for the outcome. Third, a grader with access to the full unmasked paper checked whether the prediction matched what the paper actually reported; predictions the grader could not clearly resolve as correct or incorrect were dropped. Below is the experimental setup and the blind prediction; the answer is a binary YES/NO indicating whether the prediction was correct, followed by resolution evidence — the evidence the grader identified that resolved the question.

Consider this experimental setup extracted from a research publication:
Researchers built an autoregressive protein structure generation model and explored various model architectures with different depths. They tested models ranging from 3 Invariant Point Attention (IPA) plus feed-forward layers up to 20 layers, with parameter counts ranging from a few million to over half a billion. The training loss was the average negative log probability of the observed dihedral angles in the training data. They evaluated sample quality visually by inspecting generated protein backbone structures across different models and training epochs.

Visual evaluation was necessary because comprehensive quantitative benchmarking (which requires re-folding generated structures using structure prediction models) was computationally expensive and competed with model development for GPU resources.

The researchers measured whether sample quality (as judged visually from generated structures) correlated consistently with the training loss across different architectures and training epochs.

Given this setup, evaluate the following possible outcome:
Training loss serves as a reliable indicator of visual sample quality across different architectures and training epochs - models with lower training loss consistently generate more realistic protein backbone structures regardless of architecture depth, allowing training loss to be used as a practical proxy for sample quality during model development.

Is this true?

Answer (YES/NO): NO